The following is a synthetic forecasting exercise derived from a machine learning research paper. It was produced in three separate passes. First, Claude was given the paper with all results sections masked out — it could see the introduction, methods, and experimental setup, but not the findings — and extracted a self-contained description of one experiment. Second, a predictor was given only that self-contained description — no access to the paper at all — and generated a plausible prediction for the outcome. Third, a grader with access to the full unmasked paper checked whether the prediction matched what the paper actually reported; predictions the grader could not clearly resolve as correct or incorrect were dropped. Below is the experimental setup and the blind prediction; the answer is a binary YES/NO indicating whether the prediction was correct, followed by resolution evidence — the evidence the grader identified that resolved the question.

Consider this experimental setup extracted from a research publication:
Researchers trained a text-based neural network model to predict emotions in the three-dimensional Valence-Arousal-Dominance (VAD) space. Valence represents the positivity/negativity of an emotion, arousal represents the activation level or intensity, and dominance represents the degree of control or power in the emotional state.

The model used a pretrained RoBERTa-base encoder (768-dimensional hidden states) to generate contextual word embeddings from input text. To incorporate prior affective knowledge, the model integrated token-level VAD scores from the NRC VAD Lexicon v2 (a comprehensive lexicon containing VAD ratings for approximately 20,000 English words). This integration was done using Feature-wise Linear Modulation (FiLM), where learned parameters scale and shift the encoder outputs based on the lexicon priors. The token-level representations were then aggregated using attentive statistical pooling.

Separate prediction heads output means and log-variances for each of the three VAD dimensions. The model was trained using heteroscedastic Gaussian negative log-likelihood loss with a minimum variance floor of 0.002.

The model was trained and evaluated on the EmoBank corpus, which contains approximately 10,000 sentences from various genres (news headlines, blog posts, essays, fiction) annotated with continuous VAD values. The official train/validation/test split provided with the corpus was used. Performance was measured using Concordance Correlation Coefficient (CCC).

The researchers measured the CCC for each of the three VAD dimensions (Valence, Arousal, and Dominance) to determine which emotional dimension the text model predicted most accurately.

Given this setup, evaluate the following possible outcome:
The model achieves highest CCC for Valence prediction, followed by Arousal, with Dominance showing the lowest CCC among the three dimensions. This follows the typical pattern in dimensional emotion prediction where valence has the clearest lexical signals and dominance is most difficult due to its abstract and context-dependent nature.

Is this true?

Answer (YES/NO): NO